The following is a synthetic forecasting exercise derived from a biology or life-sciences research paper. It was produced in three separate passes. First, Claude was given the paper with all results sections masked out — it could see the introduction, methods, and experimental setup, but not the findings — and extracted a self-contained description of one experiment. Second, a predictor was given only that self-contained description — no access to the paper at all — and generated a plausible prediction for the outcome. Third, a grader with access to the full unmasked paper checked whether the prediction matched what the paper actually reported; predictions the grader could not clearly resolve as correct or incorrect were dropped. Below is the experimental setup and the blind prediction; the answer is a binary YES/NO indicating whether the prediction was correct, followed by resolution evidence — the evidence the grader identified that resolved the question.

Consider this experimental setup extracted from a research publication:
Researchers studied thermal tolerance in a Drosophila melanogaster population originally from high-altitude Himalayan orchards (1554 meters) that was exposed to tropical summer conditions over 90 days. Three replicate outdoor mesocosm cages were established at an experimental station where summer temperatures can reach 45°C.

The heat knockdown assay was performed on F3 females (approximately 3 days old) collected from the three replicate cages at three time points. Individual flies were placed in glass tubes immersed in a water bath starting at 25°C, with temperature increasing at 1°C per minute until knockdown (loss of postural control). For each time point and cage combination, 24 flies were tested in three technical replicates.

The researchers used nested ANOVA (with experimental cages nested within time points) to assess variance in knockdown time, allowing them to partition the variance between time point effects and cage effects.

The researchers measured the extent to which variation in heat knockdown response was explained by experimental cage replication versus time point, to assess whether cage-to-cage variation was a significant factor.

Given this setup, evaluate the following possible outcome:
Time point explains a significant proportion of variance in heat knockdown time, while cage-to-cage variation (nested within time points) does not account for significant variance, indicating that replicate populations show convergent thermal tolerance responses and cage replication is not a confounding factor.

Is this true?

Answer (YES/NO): NO